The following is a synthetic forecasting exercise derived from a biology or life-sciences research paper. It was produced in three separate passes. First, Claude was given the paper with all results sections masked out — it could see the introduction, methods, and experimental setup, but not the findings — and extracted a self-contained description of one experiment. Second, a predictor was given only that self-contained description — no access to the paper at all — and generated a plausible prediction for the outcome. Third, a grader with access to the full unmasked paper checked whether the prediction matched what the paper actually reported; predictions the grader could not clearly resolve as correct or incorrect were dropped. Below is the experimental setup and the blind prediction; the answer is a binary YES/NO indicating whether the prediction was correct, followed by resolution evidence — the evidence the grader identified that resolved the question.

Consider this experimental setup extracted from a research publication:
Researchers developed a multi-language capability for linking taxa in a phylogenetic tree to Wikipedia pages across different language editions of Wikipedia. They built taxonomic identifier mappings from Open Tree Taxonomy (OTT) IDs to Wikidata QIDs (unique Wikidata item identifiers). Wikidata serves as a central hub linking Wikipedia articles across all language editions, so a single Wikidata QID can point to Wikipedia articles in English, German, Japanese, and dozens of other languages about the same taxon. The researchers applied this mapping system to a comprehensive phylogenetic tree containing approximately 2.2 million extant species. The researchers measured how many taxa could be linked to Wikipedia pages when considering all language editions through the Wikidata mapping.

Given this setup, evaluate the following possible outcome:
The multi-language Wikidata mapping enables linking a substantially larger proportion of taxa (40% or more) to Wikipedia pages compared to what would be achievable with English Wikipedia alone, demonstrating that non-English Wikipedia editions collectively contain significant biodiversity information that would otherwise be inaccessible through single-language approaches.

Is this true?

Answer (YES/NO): YES